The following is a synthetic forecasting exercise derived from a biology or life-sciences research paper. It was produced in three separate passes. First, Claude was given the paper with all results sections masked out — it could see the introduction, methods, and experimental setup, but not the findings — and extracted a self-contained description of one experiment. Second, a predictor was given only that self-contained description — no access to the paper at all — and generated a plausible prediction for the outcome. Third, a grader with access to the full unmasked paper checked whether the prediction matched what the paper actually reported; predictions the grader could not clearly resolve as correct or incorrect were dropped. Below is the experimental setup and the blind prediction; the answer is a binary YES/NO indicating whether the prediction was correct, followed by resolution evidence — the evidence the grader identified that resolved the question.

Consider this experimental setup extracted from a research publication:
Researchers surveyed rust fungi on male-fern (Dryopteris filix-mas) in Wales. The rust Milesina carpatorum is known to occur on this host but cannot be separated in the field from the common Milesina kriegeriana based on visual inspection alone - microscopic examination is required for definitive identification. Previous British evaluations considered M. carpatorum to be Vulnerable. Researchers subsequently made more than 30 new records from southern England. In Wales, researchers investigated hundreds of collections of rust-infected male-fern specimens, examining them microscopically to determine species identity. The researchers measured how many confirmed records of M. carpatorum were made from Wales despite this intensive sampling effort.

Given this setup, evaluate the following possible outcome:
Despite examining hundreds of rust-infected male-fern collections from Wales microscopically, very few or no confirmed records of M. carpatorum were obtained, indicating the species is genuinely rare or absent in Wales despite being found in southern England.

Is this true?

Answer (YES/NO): YES